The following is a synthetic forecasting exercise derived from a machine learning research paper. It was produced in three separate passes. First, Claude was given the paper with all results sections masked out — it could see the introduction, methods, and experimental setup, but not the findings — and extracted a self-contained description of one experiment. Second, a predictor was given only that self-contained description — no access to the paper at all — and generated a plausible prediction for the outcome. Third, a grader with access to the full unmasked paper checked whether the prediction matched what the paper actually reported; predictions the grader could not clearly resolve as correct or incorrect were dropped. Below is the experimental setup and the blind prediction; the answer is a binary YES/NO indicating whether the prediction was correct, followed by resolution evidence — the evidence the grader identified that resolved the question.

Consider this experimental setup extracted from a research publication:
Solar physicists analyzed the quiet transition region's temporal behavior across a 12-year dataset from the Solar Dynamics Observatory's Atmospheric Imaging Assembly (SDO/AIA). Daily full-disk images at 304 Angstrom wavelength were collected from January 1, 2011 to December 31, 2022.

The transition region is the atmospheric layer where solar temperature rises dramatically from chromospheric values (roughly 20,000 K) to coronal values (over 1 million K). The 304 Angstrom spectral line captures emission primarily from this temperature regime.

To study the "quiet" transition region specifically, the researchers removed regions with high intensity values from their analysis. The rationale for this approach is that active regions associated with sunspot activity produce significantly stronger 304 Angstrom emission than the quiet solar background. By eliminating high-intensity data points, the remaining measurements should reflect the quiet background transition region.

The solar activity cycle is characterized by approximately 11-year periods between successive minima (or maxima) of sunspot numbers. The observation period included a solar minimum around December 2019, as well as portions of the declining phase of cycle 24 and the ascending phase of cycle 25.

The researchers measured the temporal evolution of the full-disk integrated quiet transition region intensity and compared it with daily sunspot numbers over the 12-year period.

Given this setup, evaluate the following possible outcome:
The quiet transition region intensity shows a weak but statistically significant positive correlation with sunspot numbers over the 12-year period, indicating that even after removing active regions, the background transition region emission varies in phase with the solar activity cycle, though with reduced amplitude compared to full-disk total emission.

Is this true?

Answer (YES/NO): NO